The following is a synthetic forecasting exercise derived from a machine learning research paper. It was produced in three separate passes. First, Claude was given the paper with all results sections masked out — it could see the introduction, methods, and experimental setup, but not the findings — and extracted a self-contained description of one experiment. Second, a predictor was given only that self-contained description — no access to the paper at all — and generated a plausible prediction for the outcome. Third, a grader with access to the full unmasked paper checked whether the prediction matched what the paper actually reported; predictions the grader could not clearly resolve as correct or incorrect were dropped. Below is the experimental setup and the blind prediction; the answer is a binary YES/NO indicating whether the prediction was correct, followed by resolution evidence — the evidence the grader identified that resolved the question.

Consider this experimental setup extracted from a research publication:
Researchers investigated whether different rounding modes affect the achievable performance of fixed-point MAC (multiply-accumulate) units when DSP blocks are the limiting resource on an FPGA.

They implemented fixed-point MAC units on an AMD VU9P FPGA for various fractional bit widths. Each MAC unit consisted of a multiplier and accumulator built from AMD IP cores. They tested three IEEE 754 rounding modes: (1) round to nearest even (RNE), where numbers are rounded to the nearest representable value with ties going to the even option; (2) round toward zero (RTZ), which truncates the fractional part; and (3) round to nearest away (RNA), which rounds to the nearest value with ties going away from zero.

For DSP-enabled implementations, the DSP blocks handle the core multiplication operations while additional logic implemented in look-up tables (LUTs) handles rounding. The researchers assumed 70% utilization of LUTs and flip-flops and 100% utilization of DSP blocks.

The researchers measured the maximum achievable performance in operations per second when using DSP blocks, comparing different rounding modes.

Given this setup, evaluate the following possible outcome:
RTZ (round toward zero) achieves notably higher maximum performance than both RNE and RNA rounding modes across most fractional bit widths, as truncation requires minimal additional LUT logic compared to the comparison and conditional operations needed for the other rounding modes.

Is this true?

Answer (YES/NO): NO